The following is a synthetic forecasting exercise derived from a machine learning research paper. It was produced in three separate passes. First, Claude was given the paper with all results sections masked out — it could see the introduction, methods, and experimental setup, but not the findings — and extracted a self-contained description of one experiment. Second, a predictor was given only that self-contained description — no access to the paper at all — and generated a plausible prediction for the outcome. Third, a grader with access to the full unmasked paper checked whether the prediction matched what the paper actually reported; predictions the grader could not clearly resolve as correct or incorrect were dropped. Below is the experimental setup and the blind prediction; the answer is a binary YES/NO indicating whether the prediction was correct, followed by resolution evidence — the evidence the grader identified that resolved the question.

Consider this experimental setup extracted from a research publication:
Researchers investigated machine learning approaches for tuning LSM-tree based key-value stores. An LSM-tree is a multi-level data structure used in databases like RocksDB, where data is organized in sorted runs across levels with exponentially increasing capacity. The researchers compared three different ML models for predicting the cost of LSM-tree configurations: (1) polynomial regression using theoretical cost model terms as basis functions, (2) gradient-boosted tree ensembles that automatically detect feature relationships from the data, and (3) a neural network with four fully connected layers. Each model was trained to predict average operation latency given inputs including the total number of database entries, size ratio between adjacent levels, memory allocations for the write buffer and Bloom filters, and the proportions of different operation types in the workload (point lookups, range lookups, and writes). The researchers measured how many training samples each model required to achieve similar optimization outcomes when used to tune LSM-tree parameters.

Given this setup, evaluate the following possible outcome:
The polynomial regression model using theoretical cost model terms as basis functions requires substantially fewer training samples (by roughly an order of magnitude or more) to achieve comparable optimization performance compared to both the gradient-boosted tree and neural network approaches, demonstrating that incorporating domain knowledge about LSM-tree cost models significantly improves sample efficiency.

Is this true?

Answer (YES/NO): NO